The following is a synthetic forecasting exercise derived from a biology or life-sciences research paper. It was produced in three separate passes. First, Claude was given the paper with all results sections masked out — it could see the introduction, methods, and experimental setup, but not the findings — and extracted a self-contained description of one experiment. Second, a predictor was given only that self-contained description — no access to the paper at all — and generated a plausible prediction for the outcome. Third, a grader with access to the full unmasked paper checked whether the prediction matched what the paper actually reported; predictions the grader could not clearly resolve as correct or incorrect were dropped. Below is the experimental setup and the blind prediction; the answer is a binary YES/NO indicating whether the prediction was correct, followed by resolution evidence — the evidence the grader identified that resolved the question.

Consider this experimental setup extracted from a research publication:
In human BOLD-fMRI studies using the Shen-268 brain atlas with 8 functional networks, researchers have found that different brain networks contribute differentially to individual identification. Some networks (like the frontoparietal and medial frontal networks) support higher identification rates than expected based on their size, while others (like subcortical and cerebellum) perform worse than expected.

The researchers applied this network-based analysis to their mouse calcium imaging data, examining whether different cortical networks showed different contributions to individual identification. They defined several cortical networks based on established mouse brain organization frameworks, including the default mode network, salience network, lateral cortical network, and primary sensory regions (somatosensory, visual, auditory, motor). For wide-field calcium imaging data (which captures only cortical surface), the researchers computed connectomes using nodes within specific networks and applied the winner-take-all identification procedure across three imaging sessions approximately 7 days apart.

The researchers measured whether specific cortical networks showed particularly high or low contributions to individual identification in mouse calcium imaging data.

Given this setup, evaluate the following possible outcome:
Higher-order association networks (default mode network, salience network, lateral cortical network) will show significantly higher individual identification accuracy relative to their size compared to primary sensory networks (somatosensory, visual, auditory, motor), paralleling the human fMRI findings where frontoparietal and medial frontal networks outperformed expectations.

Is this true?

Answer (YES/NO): NO